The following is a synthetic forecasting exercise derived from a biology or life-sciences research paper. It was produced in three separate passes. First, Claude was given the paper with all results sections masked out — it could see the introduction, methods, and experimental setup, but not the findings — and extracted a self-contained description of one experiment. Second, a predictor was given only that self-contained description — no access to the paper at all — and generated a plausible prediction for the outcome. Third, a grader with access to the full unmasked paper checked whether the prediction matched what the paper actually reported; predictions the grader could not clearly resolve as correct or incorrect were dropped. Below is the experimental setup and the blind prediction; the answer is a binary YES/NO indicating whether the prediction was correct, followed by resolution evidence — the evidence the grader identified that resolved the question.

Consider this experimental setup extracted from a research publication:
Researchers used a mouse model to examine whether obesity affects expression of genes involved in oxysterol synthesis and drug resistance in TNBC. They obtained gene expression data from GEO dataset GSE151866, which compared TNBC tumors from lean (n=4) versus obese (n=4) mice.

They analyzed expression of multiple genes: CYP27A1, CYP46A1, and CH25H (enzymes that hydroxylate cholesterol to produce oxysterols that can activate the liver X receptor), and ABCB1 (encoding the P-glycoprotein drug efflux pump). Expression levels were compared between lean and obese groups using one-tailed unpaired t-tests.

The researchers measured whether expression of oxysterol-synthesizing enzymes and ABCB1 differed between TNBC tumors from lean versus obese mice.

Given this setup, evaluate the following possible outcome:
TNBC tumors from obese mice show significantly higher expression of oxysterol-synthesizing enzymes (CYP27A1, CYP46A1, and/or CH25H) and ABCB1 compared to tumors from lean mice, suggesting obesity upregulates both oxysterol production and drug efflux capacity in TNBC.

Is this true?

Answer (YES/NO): YES